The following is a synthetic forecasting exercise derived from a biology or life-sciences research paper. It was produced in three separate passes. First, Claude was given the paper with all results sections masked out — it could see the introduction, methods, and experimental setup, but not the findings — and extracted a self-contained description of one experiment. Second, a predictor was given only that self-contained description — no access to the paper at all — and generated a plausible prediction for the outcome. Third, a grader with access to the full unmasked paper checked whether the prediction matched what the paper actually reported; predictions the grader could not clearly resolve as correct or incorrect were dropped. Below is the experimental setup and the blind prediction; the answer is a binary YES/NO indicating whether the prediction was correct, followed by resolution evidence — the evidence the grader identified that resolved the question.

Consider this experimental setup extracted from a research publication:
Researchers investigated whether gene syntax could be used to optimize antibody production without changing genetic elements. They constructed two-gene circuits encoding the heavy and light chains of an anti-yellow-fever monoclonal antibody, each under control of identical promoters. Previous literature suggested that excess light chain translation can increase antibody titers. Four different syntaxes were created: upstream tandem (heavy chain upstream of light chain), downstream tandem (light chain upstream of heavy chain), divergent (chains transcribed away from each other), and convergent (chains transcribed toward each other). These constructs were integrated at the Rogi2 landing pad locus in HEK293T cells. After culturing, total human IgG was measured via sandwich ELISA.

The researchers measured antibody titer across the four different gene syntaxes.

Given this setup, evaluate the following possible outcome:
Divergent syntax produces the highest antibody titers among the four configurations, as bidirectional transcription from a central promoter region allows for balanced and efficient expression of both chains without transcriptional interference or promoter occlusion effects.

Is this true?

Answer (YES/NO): NO